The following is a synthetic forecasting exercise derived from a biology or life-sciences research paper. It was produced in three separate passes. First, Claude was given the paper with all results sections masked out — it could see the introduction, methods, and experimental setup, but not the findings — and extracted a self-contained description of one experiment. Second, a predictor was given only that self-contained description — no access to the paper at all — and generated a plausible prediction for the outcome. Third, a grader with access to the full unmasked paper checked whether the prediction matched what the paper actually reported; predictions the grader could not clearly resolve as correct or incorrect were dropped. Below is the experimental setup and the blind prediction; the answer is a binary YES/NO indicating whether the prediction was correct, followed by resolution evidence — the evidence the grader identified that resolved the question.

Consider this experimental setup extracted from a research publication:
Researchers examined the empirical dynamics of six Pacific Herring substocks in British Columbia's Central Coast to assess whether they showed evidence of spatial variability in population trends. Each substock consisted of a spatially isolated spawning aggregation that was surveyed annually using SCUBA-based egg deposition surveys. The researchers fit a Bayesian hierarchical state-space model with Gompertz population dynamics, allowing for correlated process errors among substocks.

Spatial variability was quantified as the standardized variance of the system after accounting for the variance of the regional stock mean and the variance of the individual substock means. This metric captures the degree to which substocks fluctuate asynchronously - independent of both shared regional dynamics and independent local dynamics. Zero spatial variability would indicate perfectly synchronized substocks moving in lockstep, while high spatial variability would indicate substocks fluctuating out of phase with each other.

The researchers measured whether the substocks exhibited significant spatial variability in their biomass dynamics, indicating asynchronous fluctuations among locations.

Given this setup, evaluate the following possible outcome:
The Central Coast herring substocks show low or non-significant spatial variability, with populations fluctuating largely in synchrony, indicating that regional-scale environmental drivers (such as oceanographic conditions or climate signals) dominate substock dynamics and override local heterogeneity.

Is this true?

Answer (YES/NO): NO